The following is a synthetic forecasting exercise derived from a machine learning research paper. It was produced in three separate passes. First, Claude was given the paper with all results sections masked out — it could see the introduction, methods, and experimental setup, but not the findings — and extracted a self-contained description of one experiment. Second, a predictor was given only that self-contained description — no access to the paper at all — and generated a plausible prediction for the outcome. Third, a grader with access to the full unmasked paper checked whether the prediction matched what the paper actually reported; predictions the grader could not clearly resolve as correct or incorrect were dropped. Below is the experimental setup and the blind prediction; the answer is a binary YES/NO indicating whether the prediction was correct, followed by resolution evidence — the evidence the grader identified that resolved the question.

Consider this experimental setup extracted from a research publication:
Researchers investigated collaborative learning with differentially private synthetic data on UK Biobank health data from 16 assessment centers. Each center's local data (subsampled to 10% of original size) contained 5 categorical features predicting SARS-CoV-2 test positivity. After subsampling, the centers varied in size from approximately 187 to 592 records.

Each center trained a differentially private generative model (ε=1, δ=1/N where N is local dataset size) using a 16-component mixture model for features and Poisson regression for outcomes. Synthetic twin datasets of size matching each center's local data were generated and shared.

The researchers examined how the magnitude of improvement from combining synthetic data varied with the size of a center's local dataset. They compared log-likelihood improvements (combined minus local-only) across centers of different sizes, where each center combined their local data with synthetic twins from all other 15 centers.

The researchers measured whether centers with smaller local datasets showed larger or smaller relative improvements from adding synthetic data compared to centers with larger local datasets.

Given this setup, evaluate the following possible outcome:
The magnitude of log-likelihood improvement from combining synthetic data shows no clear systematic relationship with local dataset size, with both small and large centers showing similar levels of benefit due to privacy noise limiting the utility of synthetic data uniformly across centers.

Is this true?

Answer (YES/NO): NO